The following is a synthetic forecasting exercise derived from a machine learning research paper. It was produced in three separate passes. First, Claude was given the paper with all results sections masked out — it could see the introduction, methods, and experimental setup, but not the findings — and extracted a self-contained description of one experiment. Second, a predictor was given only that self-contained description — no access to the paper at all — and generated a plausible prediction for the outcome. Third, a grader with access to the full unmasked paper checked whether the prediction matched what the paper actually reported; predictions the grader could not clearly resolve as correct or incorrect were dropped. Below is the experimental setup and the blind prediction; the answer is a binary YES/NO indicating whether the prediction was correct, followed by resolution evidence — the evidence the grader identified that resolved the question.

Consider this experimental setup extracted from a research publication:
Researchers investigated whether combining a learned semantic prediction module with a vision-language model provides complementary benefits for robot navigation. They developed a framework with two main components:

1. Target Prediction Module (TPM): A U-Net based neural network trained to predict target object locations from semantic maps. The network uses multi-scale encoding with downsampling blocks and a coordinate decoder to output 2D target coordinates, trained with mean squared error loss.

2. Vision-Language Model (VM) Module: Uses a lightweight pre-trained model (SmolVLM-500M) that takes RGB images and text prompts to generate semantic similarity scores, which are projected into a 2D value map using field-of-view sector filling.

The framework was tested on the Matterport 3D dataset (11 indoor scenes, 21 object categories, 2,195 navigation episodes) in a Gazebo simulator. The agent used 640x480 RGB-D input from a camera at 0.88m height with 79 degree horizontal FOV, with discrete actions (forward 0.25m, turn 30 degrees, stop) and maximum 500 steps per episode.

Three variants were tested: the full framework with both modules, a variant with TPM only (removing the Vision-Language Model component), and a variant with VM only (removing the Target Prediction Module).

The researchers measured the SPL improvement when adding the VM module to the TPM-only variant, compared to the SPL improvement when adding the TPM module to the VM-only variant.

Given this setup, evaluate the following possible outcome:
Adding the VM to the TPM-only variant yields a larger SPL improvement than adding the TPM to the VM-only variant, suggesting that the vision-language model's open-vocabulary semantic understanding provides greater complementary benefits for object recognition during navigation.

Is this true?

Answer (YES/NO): NO